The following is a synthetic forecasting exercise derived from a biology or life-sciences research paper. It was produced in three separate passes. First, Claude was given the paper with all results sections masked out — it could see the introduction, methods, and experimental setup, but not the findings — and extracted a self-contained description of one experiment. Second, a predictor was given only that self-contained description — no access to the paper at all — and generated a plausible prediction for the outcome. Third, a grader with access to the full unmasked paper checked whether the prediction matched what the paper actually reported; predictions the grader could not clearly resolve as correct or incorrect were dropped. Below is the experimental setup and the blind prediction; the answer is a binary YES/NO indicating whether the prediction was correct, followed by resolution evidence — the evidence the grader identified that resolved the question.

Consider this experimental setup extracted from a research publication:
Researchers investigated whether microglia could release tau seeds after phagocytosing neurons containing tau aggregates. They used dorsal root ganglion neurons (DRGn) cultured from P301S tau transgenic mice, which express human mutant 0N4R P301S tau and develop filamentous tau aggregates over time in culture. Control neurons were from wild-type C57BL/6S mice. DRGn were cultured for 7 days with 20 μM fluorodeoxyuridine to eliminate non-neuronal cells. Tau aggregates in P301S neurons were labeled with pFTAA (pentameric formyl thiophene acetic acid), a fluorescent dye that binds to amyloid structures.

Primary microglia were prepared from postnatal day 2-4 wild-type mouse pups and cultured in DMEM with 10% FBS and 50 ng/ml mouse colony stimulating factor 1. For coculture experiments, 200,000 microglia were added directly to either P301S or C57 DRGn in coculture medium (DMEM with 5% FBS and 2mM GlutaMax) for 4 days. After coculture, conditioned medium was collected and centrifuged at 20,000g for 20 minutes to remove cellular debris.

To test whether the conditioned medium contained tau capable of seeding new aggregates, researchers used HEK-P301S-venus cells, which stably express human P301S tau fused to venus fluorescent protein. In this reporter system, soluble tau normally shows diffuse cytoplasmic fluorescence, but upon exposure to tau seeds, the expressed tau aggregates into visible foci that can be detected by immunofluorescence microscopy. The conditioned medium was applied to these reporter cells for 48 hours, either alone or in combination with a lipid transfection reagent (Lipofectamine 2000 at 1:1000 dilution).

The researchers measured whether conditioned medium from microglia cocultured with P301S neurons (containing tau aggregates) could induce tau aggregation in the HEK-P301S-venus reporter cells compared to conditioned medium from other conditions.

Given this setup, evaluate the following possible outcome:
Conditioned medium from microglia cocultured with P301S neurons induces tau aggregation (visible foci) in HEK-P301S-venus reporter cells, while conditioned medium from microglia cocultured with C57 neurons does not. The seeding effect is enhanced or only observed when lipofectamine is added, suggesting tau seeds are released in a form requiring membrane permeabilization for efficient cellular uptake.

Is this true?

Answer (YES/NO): NO